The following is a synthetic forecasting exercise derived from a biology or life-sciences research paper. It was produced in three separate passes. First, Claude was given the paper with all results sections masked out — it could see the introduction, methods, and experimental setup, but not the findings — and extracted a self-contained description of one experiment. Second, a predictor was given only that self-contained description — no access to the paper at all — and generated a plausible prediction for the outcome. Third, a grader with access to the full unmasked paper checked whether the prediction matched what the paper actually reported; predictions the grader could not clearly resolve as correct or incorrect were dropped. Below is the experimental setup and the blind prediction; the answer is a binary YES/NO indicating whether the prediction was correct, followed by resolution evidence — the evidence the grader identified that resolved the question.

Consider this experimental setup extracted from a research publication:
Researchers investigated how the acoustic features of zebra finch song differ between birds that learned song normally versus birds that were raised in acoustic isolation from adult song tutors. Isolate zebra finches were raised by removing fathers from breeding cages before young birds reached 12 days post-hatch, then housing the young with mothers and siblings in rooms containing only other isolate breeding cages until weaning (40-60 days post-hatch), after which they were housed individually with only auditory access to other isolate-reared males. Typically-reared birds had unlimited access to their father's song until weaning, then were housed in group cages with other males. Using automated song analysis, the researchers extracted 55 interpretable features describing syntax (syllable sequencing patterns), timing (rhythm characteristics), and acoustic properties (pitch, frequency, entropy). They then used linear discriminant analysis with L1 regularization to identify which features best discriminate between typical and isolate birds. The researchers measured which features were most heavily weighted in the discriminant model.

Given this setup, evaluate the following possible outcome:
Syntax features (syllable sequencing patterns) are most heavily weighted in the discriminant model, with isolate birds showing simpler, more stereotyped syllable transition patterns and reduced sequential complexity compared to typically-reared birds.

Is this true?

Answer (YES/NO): NO